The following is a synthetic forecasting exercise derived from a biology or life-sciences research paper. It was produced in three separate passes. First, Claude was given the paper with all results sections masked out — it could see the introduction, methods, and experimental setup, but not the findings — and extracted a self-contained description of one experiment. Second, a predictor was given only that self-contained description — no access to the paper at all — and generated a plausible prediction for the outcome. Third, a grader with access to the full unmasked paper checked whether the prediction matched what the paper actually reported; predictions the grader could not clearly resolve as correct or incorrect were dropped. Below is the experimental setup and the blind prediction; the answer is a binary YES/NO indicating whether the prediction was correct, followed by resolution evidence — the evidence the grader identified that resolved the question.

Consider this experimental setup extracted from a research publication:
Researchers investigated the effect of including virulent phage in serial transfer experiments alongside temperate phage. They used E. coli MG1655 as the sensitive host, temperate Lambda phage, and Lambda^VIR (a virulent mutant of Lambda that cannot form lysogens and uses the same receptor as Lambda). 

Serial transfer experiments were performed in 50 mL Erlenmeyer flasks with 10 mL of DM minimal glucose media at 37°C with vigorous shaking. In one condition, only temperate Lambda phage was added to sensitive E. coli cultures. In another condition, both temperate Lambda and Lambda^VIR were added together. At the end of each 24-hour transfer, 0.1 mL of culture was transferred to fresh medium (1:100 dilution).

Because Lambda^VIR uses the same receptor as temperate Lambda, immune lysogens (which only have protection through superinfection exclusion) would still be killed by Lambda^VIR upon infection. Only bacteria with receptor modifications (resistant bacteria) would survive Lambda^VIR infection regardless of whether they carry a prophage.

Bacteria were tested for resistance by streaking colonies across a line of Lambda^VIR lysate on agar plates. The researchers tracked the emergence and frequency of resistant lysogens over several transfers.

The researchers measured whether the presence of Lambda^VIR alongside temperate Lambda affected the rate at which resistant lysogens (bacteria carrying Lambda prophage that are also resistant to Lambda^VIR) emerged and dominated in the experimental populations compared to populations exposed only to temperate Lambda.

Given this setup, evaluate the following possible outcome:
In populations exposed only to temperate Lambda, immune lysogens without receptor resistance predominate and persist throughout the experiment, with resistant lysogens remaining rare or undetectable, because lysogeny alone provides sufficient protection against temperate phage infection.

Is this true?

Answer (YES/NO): NO